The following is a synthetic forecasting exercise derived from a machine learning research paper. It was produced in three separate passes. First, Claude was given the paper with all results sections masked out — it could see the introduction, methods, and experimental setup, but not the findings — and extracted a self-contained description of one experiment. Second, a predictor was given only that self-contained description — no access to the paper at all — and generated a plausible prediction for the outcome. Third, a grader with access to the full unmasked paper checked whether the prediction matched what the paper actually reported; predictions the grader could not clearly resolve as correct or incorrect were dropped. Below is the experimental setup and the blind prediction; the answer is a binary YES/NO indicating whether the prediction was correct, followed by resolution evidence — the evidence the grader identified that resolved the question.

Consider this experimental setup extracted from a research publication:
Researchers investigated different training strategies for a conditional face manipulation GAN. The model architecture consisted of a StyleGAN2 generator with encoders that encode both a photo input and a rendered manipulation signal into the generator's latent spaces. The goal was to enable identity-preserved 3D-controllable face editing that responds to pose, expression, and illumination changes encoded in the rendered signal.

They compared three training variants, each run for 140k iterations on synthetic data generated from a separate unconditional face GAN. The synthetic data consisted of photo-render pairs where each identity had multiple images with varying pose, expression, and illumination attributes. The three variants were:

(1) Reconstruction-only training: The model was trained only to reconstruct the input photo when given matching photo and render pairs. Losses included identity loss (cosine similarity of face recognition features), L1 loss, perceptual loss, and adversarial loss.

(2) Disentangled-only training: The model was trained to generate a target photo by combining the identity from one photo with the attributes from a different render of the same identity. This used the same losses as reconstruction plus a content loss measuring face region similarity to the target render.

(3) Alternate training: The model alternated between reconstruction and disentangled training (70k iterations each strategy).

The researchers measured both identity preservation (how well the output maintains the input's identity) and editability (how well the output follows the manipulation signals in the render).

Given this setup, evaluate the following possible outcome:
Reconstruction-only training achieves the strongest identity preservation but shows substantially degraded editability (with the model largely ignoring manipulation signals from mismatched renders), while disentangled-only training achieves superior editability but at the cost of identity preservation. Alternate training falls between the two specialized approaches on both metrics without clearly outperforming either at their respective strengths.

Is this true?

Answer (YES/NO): NO